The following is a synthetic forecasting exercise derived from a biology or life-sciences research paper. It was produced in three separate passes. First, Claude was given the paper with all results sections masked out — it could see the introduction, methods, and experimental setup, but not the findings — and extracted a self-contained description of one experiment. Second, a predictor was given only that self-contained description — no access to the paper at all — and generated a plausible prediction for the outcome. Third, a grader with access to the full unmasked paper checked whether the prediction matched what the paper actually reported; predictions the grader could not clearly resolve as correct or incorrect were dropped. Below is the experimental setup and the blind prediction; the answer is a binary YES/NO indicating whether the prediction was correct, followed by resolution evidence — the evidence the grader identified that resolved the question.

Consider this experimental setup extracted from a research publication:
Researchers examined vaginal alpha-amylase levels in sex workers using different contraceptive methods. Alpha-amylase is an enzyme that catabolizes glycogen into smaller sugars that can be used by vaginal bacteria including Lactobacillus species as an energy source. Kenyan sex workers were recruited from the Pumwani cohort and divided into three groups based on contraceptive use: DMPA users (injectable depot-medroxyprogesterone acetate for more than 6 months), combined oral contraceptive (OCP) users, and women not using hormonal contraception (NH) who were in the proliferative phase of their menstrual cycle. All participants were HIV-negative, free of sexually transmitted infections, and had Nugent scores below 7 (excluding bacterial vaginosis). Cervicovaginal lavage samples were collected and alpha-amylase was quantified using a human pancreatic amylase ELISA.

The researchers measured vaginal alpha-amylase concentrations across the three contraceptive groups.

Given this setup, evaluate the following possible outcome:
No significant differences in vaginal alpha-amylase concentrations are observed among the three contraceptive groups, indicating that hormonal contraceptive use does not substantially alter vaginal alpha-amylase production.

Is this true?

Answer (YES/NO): NO